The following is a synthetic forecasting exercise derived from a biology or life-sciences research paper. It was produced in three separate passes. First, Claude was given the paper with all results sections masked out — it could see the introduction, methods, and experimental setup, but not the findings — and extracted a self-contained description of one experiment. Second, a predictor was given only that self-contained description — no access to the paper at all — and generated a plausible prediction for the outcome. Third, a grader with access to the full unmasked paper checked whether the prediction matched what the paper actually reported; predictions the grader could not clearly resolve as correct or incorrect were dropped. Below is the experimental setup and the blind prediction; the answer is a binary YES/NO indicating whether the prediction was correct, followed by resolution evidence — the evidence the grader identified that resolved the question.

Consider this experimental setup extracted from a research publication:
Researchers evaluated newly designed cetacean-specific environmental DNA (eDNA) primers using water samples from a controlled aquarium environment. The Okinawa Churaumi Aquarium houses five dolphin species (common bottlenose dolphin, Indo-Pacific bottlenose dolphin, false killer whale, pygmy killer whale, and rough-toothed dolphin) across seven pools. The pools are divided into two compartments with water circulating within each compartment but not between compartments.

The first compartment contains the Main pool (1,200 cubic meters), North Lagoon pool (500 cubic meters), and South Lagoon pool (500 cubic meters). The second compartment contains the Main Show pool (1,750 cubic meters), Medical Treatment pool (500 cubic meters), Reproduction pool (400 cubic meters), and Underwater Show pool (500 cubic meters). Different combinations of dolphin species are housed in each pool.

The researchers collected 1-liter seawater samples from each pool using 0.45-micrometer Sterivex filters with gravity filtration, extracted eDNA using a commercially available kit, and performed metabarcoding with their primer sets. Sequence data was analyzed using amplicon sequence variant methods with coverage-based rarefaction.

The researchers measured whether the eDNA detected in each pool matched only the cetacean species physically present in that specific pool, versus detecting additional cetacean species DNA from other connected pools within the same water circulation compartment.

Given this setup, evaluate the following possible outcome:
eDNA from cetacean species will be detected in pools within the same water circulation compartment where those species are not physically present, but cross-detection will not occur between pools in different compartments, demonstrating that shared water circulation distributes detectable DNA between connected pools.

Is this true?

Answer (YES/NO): NO